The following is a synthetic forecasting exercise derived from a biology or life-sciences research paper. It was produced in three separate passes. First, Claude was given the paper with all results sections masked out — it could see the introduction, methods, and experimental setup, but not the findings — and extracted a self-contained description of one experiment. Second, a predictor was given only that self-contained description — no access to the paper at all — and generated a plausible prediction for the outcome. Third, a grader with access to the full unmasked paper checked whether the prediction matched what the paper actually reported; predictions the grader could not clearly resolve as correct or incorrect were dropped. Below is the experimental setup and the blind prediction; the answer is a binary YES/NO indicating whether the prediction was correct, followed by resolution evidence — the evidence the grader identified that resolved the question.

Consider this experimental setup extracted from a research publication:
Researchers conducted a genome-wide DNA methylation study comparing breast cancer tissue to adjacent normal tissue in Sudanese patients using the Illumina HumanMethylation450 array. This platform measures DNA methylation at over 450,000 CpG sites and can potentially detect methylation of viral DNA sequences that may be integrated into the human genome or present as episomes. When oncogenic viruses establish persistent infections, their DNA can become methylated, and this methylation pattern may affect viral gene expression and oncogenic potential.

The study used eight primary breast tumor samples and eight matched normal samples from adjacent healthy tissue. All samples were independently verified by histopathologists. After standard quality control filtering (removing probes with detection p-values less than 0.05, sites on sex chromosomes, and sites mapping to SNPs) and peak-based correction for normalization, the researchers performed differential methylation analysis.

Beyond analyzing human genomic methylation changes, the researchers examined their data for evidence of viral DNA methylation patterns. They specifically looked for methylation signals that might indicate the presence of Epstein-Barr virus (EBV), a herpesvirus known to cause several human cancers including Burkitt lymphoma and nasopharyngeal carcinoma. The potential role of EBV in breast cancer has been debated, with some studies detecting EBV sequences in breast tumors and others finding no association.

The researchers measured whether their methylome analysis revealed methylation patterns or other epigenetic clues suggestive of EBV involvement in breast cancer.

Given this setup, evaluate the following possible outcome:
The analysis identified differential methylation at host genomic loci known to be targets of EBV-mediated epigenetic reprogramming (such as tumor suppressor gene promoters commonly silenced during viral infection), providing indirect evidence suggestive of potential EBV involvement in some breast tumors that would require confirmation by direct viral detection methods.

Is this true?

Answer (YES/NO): YES